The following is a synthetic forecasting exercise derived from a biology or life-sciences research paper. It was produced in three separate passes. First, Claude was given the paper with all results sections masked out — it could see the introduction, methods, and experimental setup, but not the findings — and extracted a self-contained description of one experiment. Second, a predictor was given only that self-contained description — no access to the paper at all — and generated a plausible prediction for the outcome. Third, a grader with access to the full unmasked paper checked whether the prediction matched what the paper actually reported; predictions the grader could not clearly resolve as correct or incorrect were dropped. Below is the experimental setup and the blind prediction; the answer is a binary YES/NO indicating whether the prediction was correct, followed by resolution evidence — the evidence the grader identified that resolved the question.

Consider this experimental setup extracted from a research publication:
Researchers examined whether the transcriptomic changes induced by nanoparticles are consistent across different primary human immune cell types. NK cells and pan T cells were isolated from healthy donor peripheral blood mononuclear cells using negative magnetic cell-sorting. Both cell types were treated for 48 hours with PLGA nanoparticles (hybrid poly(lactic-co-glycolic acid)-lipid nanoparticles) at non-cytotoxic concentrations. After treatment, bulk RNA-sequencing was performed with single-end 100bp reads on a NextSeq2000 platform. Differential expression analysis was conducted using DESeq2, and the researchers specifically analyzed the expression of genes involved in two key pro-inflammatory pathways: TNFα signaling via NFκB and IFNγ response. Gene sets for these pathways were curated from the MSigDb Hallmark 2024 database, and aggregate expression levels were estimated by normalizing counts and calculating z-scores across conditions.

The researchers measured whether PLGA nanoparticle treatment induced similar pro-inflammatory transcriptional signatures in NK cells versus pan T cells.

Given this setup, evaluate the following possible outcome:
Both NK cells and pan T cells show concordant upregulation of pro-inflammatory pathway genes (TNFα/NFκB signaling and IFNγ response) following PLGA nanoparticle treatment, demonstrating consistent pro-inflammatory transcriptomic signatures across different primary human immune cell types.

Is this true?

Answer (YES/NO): YES